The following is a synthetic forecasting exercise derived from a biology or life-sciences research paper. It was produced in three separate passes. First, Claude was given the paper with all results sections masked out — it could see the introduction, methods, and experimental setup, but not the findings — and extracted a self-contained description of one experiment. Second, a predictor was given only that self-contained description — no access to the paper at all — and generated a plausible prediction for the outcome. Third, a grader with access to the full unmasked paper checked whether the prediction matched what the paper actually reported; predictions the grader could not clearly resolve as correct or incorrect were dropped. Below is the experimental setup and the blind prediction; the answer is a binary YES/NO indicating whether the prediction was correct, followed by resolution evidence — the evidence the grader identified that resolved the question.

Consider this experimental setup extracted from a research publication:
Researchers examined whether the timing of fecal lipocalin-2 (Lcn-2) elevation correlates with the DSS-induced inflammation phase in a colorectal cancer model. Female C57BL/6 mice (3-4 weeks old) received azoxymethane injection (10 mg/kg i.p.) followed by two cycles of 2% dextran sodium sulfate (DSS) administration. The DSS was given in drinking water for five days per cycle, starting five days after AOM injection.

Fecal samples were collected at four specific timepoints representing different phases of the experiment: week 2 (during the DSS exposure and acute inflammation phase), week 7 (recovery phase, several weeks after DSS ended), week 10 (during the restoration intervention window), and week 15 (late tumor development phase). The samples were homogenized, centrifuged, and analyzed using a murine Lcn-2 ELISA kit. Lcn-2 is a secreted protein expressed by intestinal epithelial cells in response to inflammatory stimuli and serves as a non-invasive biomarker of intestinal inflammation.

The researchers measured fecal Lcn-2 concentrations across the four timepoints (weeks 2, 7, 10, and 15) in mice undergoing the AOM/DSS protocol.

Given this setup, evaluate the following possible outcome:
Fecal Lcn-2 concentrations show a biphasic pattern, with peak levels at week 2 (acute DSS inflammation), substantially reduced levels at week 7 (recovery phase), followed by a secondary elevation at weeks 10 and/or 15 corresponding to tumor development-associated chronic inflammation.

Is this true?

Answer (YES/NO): NO